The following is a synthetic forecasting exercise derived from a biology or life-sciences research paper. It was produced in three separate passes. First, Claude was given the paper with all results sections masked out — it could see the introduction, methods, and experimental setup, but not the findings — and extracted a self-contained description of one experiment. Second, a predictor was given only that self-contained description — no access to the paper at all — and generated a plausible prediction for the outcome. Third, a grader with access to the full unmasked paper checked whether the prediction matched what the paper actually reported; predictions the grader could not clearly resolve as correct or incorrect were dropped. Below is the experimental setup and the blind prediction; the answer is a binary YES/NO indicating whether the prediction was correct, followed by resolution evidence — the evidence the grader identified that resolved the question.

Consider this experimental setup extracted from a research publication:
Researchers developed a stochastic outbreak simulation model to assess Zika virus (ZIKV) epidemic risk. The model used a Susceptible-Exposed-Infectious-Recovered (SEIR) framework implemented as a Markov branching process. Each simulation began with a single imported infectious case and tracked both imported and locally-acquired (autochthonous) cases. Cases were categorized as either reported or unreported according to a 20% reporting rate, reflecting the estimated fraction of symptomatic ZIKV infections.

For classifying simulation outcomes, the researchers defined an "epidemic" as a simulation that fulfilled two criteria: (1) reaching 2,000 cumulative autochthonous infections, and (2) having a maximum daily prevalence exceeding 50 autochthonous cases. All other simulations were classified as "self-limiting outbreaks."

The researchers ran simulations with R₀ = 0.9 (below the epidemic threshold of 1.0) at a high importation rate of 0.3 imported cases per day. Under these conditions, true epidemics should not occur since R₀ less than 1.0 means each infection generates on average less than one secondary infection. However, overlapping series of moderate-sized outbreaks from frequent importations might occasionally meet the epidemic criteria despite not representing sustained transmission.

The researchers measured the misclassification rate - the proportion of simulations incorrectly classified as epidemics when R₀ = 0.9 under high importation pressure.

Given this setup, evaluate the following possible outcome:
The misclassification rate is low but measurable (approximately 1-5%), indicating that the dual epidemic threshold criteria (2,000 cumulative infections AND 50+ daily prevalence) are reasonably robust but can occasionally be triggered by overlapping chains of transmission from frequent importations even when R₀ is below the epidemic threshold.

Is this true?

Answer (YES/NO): YES